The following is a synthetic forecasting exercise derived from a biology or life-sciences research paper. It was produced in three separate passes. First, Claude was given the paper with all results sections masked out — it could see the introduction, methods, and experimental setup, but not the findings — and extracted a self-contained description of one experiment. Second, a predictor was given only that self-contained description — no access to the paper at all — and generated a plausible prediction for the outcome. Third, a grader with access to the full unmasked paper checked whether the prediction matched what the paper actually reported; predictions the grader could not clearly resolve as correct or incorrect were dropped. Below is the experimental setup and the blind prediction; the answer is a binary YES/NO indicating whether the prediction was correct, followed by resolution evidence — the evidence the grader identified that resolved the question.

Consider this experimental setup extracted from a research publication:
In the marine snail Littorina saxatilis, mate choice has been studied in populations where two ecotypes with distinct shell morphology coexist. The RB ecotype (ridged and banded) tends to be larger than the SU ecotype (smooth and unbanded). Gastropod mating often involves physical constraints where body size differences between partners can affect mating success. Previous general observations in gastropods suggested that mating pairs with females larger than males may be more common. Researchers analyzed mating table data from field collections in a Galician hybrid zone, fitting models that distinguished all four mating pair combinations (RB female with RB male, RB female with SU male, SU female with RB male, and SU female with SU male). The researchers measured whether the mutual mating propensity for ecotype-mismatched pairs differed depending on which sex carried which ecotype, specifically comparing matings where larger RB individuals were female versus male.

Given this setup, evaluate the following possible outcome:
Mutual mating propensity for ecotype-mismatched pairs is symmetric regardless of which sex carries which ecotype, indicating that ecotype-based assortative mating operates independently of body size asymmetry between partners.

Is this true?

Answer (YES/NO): NO